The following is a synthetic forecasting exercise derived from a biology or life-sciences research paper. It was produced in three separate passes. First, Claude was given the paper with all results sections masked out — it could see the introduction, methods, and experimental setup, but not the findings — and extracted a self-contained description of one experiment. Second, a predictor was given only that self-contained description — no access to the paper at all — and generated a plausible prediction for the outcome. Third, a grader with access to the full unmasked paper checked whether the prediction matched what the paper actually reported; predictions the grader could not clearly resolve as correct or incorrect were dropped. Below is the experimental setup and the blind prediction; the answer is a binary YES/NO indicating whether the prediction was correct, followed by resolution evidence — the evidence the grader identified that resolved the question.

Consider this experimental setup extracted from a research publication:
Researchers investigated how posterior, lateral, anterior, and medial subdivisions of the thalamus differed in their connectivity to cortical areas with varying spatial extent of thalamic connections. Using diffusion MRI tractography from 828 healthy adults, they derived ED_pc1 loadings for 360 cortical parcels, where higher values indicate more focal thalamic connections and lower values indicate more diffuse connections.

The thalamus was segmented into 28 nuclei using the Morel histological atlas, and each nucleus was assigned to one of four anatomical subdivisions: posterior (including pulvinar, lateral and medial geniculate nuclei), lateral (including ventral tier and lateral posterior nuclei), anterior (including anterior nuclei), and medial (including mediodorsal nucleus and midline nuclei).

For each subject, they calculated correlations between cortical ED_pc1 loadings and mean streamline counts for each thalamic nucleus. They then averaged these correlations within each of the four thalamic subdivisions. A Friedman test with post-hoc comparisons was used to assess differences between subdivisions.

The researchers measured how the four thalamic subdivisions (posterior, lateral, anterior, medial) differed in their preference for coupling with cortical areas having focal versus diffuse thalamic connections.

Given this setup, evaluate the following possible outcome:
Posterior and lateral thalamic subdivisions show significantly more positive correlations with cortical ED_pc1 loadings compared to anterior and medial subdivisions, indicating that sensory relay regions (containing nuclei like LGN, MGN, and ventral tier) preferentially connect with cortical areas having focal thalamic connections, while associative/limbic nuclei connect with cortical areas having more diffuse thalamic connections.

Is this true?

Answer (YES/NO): YES